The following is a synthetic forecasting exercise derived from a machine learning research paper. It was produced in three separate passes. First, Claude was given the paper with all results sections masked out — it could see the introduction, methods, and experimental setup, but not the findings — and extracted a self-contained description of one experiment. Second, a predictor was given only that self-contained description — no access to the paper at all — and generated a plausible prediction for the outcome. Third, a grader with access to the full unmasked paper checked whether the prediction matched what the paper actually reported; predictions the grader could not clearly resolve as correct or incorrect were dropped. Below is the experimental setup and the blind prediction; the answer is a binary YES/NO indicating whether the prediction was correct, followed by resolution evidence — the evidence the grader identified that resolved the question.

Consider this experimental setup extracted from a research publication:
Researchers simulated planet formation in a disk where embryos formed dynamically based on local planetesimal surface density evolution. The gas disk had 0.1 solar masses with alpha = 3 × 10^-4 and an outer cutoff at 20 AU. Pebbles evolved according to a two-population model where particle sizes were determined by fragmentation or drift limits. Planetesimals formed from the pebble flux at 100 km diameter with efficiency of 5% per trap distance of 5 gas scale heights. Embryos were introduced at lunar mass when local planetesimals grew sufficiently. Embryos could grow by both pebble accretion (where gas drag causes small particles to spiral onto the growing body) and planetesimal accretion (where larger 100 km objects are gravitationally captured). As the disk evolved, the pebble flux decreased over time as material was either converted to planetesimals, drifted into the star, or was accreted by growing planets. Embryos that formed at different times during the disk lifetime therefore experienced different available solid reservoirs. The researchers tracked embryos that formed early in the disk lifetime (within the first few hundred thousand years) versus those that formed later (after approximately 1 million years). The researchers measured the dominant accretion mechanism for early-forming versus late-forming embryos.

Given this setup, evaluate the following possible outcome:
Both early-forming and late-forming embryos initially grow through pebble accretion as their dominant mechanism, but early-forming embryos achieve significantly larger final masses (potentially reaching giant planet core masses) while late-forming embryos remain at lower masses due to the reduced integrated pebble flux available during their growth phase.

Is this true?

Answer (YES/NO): NO